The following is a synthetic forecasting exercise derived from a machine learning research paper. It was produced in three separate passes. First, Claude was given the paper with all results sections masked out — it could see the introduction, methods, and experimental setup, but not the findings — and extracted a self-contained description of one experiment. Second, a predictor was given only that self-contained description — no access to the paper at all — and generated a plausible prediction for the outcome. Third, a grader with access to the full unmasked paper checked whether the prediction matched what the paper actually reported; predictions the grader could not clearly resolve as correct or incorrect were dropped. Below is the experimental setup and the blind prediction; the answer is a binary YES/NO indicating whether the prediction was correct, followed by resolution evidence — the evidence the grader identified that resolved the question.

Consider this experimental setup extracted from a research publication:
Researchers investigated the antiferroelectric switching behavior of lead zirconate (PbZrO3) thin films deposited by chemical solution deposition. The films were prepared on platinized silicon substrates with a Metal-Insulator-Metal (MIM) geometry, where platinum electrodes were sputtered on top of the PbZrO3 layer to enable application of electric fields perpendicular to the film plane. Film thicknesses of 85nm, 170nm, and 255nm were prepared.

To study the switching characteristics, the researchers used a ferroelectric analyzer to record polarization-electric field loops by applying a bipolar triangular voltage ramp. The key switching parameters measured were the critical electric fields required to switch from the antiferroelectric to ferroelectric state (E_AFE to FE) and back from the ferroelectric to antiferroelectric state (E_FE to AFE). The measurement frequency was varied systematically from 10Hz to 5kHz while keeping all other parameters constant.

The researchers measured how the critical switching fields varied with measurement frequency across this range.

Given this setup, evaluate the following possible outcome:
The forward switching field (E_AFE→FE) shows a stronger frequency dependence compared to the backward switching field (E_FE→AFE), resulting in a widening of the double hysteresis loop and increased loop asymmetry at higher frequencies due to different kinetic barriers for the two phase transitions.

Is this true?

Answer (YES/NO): NO